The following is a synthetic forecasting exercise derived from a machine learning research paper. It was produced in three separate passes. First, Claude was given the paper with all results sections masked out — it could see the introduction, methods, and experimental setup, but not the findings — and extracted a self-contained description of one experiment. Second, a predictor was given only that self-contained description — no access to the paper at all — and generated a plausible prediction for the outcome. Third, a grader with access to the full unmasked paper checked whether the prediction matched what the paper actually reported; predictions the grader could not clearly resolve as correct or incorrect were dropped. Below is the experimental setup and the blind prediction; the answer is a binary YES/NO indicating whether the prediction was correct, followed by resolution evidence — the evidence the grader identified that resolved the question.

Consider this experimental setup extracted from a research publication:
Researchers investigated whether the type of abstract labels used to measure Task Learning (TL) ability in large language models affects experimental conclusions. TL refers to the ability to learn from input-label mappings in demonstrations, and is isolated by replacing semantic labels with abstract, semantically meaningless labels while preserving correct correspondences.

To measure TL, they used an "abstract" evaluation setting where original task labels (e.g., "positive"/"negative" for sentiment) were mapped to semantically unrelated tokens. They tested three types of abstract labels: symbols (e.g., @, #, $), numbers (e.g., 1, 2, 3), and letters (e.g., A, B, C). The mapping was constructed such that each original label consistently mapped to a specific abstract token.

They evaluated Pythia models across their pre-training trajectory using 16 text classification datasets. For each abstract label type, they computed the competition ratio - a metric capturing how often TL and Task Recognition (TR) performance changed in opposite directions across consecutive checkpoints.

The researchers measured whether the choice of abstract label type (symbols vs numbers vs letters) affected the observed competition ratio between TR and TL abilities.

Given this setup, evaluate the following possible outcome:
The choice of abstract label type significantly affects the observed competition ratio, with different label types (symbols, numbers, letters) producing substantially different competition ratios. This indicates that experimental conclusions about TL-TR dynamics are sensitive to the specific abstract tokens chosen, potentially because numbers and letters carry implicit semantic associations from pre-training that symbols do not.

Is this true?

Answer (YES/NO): NO